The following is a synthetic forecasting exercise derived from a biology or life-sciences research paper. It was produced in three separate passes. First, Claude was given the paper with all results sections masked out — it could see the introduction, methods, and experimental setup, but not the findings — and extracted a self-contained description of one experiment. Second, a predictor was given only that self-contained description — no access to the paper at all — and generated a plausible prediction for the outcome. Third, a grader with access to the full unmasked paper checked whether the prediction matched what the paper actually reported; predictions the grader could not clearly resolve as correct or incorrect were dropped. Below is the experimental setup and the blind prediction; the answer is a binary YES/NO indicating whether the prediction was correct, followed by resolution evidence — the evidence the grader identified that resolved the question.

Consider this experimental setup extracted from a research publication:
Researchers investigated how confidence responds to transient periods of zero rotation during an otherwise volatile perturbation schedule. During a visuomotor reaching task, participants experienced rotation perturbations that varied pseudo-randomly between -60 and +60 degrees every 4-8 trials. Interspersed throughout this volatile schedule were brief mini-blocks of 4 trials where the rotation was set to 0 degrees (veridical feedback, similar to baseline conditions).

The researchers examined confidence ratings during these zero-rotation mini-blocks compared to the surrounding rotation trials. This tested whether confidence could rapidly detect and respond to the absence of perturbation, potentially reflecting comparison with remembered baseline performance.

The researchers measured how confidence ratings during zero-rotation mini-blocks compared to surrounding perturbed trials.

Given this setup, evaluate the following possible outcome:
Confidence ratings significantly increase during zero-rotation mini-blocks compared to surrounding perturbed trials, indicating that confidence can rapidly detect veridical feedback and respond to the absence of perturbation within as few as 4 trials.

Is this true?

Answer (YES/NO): YES